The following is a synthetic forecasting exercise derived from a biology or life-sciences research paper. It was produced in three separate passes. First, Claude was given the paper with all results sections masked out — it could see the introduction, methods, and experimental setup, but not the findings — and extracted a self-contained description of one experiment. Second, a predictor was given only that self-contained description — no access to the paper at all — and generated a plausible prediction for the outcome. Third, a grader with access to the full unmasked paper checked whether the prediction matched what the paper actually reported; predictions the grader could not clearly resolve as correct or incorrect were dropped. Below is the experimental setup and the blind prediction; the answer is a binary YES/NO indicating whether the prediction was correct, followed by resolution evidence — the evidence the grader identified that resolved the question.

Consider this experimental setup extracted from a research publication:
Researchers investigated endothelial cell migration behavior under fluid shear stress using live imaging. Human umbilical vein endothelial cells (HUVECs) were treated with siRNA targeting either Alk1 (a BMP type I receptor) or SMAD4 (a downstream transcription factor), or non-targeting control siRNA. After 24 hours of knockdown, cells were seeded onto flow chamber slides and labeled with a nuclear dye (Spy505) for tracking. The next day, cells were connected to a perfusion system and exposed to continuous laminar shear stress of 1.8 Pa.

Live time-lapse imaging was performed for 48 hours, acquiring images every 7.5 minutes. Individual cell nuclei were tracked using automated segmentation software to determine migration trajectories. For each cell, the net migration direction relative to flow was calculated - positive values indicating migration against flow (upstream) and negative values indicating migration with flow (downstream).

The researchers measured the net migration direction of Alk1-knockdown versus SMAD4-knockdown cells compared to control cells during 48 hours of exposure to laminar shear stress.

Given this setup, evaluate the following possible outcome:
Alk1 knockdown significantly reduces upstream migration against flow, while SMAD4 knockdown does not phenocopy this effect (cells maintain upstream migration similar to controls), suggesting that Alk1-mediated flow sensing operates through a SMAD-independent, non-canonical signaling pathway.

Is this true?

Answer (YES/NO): NO